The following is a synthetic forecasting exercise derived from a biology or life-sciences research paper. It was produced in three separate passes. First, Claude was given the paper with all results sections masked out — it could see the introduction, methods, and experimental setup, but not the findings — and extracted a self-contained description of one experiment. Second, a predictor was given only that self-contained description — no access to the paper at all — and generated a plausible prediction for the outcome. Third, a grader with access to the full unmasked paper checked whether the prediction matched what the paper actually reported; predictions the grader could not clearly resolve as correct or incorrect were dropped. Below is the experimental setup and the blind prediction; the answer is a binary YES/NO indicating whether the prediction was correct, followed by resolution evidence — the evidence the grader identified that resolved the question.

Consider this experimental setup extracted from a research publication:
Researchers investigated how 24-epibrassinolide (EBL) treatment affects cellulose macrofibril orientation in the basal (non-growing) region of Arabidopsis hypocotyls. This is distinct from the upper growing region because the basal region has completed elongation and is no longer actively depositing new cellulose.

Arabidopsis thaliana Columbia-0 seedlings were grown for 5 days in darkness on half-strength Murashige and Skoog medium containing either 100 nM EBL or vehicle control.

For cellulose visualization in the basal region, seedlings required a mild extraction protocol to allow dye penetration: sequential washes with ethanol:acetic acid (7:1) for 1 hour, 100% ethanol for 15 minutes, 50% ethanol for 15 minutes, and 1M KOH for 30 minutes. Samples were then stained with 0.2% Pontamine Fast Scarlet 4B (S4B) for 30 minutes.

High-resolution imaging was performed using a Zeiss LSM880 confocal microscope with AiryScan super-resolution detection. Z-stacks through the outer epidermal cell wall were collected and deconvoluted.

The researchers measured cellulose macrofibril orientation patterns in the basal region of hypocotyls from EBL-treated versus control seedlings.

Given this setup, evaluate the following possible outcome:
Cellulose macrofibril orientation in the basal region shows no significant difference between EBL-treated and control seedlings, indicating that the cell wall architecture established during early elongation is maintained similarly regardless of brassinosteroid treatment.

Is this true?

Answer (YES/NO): NO